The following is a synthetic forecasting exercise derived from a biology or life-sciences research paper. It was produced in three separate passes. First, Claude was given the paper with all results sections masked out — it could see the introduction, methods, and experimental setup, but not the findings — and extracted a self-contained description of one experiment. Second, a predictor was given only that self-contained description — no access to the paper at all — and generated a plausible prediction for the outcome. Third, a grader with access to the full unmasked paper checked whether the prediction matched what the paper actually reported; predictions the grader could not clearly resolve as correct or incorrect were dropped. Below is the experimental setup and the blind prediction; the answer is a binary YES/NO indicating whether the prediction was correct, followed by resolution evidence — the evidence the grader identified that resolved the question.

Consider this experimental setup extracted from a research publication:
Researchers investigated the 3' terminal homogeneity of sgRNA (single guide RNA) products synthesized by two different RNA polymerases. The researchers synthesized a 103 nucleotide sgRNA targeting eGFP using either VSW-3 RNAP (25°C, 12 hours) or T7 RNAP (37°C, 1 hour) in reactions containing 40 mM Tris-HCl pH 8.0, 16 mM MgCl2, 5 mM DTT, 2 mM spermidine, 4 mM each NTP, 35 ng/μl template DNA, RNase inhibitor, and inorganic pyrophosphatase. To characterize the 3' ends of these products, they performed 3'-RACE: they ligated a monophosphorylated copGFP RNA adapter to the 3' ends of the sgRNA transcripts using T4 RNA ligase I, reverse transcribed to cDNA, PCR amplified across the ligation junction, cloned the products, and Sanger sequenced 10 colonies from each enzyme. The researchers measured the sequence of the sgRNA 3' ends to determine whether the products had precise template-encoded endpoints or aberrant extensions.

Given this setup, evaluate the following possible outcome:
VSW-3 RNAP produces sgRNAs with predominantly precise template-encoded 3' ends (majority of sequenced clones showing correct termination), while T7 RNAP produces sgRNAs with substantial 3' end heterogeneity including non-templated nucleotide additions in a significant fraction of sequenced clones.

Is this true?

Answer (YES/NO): NO